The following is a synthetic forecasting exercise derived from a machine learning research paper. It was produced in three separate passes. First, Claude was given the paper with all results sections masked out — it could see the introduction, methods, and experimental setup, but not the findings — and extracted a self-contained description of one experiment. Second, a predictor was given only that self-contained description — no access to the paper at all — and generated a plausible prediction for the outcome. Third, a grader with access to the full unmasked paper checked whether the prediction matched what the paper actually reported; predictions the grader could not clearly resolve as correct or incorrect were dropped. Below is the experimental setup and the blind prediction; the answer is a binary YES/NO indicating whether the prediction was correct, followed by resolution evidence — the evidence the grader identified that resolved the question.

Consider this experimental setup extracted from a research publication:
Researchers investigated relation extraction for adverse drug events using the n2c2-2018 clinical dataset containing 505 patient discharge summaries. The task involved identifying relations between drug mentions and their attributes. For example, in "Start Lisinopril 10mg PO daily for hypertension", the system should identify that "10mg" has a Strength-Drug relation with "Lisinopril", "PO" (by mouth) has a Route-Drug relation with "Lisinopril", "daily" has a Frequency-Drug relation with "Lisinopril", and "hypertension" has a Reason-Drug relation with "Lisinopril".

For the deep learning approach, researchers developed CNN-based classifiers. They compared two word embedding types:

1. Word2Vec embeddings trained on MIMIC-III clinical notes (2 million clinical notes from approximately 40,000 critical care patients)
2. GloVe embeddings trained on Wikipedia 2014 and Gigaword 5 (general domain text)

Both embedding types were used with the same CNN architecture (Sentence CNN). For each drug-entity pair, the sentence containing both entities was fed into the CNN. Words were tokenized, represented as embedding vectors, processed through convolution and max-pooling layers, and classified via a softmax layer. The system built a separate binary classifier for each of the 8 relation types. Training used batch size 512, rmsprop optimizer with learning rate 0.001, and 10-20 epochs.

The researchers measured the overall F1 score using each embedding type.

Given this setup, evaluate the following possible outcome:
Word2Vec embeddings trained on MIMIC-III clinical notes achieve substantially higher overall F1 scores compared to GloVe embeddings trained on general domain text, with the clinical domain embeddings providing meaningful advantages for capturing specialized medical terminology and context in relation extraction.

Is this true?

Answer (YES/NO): NO